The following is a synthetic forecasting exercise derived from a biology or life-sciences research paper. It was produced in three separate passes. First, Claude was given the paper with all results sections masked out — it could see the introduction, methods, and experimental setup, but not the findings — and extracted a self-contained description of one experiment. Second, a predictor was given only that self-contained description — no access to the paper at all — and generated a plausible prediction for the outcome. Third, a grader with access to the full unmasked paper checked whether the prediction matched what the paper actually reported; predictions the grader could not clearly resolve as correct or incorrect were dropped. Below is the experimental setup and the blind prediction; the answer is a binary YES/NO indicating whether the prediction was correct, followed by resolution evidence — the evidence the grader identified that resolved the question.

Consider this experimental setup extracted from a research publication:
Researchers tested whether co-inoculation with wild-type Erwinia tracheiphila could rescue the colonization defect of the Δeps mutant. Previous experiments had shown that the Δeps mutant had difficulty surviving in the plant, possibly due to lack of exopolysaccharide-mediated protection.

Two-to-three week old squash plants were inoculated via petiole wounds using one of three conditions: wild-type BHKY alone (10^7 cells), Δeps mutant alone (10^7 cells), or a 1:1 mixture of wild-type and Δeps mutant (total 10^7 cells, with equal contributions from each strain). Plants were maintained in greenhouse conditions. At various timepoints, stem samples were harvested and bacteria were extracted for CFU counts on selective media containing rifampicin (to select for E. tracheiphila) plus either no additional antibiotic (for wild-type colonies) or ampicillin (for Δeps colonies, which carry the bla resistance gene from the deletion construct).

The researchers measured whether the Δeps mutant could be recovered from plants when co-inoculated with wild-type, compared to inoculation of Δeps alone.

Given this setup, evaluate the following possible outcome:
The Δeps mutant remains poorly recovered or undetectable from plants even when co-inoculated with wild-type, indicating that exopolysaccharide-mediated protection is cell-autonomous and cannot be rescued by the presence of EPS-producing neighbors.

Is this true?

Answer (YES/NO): YES